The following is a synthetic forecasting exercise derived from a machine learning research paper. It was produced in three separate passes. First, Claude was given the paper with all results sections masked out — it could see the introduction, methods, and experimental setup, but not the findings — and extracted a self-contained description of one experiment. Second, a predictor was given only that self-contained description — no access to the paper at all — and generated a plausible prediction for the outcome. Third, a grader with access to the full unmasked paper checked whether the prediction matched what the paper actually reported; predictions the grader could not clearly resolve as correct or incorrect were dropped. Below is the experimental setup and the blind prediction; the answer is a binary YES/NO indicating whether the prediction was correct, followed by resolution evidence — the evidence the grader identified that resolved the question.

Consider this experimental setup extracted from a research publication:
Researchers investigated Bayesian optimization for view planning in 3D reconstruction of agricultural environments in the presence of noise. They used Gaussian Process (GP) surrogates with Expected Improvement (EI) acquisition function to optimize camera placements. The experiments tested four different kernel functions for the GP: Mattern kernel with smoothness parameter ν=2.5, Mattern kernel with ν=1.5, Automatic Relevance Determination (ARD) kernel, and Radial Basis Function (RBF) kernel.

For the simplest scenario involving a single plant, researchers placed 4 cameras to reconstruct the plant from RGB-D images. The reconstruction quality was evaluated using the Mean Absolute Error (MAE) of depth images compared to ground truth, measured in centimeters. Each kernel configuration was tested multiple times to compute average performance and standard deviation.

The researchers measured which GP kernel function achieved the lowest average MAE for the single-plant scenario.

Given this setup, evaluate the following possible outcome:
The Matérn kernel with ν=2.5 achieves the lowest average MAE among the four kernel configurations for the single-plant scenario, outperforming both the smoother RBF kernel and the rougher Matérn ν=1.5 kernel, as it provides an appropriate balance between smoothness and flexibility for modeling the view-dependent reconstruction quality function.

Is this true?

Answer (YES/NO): YES